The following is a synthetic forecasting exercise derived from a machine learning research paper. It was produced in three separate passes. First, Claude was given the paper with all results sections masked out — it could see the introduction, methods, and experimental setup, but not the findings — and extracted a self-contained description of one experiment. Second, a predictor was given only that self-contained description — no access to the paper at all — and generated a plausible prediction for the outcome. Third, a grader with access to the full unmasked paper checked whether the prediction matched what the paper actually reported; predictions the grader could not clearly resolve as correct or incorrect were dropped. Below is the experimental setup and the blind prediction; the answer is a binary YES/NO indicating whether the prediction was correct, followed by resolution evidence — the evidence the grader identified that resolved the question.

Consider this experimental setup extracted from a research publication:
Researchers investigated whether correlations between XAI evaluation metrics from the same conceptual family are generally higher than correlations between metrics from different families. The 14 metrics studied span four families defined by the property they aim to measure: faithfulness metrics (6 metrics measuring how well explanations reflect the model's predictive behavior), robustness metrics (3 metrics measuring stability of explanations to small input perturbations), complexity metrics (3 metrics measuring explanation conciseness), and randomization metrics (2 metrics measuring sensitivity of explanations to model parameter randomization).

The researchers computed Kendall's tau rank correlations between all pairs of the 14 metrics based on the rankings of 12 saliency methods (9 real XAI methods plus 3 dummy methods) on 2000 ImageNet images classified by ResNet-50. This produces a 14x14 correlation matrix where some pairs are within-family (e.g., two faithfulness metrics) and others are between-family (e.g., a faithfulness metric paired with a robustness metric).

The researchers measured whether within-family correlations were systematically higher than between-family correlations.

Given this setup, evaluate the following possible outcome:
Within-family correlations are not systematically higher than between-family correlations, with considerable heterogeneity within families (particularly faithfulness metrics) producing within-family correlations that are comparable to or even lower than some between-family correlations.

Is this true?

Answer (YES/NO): NO